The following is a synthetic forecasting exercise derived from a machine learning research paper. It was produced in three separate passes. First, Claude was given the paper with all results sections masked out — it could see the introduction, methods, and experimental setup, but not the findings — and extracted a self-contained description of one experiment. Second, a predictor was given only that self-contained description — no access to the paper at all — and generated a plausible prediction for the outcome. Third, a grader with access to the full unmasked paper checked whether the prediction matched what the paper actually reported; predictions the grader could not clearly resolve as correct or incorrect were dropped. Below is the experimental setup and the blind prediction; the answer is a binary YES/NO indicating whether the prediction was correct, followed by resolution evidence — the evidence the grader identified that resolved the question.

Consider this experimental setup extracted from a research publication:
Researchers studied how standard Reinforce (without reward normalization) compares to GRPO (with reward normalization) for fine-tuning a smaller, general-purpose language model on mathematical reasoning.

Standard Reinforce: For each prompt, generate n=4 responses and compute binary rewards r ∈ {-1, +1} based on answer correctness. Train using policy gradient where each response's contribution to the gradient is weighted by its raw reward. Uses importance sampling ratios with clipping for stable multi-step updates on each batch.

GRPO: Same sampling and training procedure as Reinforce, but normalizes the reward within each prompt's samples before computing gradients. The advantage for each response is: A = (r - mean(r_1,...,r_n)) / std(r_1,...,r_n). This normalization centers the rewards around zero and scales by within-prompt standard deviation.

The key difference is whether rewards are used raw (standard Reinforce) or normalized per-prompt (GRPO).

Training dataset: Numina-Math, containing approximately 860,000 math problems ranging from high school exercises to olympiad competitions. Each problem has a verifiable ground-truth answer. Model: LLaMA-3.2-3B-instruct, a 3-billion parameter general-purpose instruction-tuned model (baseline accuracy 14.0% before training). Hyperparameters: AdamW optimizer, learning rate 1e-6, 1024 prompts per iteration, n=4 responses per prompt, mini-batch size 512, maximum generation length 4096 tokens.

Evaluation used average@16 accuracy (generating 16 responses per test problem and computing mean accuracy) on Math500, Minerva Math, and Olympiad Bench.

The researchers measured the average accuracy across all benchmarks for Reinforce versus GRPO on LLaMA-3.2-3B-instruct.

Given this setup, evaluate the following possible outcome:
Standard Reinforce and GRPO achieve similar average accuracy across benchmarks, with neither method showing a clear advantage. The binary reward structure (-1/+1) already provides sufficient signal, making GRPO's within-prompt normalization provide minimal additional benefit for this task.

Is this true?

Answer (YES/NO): NO